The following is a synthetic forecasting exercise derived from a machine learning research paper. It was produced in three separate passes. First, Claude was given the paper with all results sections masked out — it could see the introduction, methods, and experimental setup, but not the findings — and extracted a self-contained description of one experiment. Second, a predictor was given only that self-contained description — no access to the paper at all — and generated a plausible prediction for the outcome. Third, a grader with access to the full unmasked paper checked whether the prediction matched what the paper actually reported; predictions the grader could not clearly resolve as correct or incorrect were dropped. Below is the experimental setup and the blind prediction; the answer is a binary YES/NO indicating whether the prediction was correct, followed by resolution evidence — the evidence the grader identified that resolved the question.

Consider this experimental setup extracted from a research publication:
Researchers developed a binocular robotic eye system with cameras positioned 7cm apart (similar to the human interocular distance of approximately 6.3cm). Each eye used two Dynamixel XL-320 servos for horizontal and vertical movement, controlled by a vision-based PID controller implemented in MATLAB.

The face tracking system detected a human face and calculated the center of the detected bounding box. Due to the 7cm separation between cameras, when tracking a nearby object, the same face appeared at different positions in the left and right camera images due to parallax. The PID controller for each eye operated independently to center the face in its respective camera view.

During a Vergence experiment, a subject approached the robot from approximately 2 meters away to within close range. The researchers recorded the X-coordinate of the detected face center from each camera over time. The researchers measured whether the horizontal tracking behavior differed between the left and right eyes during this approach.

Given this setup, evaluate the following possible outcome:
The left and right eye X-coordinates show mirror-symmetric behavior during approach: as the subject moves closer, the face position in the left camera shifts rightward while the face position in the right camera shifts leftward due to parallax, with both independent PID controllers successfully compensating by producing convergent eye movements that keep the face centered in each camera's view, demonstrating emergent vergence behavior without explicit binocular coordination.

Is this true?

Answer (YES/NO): NO